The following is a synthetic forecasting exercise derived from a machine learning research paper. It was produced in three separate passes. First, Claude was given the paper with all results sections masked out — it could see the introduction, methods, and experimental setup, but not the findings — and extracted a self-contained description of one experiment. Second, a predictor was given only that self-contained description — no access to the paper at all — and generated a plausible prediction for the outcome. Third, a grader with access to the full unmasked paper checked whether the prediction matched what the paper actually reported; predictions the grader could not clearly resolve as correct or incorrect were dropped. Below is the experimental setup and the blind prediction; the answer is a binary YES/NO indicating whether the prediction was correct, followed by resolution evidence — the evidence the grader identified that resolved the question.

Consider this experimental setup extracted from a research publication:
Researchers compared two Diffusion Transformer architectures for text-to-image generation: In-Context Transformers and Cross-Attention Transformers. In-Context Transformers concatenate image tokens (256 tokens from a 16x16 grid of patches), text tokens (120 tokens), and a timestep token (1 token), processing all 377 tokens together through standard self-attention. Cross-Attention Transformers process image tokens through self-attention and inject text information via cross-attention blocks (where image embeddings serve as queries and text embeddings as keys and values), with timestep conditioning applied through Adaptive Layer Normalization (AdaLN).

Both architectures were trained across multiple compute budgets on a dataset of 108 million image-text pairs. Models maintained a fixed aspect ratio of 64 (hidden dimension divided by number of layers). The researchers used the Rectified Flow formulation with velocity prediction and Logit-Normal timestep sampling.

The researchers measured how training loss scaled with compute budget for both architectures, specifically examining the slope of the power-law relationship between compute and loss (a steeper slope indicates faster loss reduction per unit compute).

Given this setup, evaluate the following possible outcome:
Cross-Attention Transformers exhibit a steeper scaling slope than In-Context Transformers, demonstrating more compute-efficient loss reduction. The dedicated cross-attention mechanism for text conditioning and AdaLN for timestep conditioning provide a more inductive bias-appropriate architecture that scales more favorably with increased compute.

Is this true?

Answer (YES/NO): YES